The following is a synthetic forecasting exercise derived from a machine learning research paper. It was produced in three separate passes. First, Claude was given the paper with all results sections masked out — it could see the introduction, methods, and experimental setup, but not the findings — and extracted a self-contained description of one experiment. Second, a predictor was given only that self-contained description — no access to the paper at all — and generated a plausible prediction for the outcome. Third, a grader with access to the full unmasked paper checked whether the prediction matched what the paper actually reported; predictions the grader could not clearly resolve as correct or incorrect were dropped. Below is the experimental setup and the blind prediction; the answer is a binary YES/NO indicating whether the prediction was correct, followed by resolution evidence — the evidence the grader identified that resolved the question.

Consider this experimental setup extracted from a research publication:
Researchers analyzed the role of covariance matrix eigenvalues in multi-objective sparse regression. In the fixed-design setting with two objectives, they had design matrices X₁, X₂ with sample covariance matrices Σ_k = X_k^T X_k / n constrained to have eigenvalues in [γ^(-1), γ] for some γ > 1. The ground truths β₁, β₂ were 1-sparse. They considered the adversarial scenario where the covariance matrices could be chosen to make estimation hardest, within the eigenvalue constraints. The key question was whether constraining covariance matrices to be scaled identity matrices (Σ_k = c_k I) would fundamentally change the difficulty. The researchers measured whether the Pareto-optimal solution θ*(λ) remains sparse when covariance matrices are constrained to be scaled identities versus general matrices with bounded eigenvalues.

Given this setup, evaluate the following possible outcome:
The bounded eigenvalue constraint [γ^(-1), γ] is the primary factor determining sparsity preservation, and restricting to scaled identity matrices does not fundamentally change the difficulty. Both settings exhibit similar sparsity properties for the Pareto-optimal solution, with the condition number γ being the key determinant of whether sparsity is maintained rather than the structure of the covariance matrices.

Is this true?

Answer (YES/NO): NO